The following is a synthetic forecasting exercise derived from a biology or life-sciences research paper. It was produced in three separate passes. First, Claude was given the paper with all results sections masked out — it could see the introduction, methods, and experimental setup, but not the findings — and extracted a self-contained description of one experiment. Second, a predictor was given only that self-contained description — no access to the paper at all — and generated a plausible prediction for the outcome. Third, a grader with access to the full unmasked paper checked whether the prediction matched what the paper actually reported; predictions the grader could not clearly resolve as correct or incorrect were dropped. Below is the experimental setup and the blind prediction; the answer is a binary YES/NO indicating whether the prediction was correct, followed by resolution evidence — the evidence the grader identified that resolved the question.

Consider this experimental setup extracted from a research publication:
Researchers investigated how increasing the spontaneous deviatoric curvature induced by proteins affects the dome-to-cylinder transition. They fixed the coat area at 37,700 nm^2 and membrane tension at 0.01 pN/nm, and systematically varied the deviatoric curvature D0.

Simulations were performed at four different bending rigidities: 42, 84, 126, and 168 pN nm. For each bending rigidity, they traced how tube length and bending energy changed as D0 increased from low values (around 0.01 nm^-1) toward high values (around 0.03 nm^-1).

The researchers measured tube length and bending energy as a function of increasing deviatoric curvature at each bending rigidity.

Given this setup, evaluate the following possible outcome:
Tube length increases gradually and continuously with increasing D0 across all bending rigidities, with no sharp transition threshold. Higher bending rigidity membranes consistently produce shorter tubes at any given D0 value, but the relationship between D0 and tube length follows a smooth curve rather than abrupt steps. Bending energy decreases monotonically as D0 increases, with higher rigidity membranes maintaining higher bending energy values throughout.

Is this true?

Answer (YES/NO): NO